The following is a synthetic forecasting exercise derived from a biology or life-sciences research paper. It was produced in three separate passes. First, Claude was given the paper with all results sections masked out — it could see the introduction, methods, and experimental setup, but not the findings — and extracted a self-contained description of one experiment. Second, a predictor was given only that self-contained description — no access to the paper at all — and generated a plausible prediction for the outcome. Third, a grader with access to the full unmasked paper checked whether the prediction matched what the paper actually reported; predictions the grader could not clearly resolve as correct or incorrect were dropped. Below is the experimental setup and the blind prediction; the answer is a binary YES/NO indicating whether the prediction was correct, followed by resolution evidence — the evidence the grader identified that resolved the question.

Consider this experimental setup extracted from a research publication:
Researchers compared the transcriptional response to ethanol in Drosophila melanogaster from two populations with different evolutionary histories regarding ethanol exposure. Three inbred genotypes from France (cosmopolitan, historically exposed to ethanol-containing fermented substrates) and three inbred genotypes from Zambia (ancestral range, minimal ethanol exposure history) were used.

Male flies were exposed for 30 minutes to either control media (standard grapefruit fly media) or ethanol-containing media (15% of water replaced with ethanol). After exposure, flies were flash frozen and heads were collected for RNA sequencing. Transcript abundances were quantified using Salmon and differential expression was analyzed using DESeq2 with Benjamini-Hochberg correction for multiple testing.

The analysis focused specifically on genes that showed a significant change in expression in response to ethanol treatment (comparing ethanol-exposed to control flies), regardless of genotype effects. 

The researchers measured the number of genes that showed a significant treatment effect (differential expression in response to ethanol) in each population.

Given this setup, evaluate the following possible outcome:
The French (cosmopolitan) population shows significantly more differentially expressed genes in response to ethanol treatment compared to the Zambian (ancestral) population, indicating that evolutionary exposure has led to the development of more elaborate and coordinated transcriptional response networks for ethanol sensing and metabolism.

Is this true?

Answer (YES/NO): NO